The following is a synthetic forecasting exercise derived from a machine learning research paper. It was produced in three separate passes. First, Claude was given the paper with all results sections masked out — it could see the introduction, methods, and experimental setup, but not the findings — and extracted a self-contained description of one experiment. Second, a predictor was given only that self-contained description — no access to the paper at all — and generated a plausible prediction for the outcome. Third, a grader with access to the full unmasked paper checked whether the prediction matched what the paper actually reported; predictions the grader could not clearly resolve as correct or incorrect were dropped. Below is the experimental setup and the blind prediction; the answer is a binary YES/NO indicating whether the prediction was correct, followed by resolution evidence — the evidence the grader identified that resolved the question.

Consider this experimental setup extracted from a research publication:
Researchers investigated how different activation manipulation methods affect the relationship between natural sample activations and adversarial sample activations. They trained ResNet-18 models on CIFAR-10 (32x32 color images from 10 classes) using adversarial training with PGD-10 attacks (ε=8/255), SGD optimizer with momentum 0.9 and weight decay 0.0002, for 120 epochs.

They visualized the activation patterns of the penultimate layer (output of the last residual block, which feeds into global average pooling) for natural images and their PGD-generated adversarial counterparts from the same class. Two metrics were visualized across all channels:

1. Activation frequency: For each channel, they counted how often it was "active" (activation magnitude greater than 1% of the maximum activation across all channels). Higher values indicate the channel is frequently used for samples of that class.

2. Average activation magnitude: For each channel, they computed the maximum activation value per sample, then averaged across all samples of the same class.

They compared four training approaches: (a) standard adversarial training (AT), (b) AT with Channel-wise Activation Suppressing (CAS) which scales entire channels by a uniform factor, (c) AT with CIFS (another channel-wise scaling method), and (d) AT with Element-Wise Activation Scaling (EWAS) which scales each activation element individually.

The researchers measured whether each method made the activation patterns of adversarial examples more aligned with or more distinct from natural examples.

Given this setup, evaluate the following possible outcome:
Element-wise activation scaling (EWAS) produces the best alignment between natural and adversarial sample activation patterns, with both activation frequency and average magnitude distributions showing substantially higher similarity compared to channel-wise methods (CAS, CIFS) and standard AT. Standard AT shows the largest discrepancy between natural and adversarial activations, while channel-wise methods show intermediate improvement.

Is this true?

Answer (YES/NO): NO